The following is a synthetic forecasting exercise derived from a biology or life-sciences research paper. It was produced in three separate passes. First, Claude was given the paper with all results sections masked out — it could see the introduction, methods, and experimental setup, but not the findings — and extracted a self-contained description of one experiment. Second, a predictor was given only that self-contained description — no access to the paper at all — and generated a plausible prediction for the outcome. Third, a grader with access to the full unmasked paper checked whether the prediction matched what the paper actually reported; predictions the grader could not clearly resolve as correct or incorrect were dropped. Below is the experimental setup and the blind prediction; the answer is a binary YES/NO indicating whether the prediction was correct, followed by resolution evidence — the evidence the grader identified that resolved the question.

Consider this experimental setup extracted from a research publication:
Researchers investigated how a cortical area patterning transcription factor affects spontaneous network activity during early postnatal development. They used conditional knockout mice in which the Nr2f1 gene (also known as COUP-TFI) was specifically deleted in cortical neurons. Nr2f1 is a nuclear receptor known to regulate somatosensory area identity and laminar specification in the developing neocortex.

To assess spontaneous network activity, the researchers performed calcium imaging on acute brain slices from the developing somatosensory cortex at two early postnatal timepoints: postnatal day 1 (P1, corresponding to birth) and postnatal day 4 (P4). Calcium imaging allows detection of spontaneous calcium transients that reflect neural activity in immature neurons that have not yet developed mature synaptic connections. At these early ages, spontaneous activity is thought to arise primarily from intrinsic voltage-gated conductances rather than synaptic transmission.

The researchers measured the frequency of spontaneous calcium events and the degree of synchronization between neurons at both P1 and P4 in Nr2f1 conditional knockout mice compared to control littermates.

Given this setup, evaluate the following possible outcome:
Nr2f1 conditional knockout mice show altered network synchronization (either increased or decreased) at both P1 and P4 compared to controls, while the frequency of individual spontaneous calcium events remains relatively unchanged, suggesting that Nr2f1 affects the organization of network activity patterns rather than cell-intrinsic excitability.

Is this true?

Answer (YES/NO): NO